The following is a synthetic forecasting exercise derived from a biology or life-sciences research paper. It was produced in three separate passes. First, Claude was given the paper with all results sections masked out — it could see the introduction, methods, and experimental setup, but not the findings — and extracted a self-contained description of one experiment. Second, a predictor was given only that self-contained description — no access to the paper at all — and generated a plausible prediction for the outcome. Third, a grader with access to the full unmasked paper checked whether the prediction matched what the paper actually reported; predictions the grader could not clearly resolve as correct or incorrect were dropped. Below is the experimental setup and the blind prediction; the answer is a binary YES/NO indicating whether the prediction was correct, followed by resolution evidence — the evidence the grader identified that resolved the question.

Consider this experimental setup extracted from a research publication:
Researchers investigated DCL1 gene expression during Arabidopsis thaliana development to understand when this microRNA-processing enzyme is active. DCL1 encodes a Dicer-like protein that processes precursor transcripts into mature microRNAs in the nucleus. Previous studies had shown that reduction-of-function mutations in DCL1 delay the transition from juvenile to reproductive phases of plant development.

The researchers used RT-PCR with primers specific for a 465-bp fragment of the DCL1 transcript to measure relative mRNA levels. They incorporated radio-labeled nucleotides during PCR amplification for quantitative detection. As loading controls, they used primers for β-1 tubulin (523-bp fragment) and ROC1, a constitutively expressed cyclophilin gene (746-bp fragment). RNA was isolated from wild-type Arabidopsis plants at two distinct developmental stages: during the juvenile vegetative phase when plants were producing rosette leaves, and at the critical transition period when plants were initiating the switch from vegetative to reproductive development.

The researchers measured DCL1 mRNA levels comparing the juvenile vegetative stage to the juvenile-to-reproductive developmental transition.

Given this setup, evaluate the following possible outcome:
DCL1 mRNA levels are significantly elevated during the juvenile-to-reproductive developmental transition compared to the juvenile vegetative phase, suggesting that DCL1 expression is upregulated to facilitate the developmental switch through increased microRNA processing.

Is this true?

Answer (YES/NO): YES